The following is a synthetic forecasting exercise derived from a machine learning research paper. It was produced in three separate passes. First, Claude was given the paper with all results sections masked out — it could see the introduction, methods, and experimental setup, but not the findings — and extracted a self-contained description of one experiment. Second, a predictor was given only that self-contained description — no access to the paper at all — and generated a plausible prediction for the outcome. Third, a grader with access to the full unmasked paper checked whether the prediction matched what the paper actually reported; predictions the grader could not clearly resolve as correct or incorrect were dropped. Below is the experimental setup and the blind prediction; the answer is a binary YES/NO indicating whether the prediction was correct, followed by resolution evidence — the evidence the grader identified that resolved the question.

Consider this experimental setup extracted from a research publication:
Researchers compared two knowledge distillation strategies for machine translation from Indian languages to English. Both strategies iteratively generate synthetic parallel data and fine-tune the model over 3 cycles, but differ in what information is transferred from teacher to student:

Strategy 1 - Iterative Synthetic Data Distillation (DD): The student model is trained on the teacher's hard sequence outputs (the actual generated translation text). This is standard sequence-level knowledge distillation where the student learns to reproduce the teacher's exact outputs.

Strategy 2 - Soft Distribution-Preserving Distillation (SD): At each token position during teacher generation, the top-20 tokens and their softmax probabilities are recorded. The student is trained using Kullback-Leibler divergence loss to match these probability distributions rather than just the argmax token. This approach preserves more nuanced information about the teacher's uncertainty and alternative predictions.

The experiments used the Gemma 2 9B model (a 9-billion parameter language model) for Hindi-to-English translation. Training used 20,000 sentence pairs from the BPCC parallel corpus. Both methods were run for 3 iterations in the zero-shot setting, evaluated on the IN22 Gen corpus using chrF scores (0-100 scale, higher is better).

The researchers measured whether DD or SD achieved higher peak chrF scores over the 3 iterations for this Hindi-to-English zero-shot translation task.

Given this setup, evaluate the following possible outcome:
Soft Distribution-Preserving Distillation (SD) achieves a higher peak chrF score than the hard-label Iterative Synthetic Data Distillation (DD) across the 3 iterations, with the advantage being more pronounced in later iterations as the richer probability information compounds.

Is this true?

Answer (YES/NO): NO